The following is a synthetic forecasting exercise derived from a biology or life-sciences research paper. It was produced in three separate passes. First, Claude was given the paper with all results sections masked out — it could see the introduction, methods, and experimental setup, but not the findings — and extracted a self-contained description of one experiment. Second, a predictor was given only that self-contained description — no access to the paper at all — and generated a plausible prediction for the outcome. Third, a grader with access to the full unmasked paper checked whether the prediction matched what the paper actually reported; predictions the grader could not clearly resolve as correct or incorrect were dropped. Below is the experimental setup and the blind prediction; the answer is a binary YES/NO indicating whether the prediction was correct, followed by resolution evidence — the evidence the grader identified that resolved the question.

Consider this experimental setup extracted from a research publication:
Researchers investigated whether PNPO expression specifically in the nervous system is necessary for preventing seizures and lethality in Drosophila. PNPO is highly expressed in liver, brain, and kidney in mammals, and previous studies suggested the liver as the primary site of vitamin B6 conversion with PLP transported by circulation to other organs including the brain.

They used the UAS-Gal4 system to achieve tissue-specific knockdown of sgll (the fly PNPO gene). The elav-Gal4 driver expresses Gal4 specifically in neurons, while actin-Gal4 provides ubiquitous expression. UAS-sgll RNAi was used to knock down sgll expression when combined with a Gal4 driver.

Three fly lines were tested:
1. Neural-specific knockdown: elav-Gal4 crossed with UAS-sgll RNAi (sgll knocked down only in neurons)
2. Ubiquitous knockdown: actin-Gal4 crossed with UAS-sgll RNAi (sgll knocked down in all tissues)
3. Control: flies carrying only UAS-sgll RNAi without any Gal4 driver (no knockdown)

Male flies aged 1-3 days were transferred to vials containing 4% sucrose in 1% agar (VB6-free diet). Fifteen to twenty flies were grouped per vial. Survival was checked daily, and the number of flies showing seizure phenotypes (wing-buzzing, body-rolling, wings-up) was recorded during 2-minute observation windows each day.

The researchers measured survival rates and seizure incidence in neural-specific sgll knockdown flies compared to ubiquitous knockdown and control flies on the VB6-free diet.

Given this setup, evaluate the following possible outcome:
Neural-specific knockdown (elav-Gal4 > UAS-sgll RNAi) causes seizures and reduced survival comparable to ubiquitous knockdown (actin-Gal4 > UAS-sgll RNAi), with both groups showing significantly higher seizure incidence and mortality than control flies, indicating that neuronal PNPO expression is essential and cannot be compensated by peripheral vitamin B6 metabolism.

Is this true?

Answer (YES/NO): NO